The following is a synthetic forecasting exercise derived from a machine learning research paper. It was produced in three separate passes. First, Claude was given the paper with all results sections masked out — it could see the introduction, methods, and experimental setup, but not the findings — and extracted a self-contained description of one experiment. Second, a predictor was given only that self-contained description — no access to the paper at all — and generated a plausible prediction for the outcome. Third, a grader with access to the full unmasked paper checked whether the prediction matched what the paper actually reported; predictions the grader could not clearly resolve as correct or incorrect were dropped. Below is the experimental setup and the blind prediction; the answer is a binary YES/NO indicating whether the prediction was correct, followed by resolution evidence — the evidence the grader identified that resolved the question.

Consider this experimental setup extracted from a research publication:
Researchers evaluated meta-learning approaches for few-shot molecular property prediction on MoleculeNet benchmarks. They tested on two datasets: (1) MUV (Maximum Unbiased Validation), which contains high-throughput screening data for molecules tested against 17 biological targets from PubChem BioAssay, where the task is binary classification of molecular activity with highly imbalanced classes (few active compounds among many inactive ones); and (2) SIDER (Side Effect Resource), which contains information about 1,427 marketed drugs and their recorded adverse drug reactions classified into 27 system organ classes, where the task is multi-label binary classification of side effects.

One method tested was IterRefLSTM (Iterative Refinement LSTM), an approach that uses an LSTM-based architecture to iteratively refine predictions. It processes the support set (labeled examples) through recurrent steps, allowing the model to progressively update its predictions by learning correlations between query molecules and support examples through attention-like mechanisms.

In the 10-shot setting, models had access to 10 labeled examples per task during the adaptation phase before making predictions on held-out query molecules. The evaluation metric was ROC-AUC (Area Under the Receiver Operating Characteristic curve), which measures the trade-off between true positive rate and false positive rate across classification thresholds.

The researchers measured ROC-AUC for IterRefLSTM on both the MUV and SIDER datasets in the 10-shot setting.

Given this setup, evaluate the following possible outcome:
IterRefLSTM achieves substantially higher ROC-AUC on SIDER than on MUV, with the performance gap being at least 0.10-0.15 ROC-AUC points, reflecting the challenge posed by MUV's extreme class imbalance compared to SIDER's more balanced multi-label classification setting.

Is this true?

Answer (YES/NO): YES